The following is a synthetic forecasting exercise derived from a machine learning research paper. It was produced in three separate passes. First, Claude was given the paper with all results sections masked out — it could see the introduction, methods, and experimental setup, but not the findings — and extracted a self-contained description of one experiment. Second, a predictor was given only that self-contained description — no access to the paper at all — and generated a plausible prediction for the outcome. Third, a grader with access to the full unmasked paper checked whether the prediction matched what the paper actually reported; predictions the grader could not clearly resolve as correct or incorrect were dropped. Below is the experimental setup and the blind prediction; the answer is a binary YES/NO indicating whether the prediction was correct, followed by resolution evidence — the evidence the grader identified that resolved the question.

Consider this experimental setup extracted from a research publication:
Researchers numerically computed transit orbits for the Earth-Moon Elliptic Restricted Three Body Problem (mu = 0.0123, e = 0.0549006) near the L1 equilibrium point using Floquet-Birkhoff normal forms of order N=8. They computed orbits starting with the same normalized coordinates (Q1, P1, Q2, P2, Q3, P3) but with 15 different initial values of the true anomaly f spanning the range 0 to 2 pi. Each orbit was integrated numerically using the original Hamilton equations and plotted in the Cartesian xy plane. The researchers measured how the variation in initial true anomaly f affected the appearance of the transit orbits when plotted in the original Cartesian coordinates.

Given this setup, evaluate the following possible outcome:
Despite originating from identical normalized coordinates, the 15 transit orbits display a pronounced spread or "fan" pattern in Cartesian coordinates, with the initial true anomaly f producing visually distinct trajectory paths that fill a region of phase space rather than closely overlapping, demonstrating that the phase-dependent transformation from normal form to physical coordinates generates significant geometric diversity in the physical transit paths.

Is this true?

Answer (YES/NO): NO